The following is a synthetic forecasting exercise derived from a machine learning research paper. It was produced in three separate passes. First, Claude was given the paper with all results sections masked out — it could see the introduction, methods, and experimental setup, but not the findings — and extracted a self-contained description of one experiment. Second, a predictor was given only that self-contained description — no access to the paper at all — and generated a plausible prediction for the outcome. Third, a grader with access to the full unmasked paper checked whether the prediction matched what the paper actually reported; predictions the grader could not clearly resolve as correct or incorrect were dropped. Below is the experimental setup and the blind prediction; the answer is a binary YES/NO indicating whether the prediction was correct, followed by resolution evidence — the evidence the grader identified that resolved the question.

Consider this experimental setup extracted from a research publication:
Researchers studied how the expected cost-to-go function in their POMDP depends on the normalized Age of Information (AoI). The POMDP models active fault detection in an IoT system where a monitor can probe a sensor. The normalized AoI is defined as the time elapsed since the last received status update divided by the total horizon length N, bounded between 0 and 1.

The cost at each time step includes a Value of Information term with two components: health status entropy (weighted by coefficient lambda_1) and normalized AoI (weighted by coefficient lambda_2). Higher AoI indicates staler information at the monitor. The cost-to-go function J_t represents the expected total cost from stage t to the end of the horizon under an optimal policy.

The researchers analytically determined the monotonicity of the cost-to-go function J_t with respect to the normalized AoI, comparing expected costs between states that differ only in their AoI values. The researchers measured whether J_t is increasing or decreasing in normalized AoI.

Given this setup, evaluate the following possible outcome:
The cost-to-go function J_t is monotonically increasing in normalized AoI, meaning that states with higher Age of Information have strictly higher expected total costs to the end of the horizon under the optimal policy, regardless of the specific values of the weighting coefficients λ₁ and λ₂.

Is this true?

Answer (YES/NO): NO